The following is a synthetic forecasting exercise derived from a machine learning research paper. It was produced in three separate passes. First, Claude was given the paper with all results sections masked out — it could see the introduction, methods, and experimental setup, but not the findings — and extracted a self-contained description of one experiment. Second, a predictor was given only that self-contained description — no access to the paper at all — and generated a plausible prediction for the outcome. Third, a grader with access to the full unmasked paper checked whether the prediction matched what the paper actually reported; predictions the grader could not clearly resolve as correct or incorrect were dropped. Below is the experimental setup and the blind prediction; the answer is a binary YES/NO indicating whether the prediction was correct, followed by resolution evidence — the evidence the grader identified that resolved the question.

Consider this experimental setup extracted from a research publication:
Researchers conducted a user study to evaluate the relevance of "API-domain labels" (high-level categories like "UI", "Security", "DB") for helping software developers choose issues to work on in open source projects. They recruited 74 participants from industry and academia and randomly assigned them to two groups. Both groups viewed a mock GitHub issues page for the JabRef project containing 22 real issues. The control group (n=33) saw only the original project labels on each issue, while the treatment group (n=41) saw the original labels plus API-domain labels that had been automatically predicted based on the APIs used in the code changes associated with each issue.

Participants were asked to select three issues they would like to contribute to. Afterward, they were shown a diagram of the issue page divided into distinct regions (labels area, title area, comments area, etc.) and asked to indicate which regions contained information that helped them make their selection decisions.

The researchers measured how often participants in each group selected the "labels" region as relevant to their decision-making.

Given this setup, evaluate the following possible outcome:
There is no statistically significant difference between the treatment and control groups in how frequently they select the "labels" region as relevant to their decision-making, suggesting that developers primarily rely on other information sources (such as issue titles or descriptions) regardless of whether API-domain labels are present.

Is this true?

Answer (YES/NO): NO